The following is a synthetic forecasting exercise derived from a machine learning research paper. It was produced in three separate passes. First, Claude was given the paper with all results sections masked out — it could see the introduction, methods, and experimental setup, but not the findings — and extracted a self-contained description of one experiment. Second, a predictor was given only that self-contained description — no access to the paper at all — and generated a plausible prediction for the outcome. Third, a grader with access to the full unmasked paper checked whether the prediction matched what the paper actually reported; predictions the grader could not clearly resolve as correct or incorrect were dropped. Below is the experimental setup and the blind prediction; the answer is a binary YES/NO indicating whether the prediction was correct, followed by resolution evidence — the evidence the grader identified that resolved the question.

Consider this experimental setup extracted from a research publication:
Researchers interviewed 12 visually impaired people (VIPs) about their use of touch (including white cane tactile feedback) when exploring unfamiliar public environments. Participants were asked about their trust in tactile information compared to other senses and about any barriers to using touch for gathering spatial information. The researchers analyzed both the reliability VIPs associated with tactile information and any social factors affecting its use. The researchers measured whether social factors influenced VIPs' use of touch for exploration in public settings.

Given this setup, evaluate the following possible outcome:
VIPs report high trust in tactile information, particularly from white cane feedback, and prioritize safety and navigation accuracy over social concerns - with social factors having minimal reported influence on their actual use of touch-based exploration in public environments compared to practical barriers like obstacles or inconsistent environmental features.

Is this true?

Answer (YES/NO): NO